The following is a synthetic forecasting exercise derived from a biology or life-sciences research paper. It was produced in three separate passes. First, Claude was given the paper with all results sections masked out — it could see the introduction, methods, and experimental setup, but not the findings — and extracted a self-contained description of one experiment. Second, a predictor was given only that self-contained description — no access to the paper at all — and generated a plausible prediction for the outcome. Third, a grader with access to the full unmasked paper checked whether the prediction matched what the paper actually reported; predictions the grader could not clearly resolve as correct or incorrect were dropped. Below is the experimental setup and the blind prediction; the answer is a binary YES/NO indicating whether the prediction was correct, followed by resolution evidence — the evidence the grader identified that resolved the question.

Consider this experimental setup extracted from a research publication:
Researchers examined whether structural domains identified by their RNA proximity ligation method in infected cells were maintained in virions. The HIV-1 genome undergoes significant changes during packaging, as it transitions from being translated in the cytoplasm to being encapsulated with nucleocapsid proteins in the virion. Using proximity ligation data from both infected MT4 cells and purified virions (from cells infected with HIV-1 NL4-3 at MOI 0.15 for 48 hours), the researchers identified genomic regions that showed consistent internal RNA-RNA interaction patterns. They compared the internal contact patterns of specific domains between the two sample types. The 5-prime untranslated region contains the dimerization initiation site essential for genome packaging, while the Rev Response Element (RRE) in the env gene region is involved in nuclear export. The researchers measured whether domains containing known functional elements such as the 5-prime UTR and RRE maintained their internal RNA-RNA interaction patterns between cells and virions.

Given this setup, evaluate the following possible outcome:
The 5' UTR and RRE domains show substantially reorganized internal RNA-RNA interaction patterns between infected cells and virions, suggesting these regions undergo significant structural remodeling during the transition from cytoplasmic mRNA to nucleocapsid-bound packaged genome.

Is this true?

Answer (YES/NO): NO